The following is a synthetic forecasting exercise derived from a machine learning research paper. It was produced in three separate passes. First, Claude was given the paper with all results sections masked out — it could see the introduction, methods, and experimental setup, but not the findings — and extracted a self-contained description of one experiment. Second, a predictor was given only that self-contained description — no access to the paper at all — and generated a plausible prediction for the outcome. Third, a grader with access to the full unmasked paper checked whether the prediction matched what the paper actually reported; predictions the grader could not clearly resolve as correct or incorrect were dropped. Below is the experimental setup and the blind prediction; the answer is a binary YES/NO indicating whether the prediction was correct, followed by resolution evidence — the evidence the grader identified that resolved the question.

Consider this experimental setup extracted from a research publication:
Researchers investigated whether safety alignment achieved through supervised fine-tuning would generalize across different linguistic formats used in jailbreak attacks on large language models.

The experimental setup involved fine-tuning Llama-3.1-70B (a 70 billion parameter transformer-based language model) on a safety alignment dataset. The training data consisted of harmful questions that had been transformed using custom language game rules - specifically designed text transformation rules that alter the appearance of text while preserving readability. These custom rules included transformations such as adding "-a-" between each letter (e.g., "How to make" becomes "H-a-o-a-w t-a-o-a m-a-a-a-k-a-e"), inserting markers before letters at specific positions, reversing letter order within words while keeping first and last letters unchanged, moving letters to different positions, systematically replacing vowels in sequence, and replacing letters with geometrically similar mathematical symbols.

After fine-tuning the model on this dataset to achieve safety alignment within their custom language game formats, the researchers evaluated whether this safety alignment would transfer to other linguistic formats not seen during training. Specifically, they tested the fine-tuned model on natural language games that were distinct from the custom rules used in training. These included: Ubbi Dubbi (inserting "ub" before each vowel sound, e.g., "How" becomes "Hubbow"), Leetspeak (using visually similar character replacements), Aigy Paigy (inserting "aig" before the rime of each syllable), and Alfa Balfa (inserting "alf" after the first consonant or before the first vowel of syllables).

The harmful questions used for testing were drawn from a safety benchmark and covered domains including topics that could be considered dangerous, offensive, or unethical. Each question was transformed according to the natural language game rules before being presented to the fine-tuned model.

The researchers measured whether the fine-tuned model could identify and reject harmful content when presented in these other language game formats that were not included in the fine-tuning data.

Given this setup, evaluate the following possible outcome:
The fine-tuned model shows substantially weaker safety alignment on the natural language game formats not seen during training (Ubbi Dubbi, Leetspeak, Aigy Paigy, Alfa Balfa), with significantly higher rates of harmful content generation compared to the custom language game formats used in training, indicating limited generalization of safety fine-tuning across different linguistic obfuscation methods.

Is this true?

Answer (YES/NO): YES